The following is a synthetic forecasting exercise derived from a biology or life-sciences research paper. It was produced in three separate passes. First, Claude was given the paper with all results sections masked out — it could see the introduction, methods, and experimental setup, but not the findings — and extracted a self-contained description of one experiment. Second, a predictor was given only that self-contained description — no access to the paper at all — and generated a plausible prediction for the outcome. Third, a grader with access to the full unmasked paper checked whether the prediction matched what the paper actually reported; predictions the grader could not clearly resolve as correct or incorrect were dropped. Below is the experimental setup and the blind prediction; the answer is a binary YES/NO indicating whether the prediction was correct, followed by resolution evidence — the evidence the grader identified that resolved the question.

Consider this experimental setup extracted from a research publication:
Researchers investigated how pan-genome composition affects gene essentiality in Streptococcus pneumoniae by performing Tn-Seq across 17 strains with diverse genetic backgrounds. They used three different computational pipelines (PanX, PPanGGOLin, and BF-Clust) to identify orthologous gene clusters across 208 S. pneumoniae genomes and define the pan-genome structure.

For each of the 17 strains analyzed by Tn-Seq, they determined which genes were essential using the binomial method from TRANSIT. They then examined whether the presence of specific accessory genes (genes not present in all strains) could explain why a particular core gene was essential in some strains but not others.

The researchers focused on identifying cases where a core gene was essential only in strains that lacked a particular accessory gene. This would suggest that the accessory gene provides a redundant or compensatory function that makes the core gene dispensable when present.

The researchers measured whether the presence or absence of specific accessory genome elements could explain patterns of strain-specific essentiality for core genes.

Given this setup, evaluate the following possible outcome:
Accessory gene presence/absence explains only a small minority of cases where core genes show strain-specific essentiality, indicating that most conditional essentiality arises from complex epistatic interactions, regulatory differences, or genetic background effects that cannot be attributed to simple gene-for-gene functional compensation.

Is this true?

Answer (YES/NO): YES